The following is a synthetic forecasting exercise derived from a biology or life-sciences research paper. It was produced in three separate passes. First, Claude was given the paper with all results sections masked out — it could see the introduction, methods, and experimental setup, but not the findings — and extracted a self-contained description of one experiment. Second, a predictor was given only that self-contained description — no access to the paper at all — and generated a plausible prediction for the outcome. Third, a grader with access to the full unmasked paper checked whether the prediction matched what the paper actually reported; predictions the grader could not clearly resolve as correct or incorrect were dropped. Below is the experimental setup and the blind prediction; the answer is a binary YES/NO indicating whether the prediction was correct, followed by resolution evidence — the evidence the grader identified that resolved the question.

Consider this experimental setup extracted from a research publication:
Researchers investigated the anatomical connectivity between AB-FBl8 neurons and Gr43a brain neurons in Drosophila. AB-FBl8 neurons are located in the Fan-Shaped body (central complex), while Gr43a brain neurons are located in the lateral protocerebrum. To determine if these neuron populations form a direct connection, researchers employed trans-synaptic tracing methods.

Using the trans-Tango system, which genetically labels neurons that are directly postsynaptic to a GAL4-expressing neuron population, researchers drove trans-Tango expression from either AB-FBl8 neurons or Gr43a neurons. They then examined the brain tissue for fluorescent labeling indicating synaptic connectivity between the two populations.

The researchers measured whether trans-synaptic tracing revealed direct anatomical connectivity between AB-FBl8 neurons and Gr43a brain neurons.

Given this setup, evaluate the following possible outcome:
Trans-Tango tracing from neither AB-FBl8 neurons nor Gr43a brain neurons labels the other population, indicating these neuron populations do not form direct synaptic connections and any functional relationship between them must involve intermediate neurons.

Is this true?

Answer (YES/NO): NO